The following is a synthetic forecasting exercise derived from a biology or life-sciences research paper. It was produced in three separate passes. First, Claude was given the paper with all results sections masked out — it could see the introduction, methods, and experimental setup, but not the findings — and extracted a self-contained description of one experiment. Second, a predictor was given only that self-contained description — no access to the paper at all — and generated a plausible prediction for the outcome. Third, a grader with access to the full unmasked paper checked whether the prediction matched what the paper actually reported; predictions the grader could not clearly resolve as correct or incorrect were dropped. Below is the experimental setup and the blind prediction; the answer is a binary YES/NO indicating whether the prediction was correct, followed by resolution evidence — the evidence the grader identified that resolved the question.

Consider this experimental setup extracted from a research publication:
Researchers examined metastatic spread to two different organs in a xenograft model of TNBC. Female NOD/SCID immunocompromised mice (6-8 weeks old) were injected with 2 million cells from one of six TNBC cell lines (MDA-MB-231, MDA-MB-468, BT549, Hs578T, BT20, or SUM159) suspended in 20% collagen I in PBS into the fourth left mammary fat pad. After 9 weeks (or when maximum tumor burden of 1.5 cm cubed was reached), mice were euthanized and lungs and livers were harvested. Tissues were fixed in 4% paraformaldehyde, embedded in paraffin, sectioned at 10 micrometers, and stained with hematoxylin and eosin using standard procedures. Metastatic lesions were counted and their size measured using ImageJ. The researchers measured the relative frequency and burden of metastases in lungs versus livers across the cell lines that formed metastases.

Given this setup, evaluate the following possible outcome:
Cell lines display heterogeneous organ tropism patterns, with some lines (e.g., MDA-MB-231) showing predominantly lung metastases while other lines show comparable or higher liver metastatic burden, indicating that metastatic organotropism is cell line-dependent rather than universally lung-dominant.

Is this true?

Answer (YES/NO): NO